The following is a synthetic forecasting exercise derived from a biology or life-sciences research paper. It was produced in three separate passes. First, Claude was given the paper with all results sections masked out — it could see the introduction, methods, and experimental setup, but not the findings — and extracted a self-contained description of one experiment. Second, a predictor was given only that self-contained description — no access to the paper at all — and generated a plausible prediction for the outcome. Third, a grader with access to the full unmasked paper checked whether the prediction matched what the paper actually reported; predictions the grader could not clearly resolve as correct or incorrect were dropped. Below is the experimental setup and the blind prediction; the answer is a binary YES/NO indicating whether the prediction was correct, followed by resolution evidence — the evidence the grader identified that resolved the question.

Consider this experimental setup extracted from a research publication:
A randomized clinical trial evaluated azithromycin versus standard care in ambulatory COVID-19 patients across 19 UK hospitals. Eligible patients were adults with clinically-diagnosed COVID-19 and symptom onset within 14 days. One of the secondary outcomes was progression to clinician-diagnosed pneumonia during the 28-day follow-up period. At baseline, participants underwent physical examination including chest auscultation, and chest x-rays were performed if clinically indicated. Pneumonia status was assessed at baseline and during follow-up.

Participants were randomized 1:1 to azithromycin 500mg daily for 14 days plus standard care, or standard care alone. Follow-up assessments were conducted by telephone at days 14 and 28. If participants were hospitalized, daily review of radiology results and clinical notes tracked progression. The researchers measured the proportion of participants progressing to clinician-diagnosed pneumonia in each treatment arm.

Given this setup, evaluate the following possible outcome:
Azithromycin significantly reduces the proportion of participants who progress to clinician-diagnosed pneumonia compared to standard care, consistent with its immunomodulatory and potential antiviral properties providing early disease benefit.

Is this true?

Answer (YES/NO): NO